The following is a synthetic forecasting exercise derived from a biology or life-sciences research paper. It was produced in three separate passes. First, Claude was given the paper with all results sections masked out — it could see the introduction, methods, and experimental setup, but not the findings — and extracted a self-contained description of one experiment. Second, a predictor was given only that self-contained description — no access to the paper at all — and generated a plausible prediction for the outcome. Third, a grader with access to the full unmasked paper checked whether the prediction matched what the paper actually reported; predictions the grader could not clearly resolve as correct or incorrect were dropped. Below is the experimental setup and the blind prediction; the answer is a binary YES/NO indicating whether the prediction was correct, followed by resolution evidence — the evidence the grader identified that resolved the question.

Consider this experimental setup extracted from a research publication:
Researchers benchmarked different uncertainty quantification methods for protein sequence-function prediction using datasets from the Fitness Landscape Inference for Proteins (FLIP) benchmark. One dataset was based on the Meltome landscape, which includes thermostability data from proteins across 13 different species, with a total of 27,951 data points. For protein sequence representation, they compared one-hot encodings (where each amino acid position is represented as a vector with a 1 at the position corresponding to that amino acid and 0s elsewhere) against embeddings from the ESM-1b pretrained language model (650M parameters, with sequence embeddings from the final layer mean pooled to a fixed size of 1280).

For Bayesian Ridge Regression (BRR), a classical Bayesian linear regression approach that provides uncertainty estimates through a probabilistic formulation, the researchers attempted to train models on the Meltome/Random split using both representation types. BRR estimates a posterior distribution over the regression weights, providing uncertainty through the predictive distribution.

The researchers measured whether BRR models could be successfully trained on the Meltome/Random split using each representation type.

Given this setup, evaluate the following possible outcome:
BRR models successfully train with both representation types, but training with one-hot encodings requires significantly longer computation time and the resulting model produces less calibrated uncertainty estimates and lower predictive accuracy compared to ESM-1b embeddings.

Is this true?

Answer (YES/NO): NO